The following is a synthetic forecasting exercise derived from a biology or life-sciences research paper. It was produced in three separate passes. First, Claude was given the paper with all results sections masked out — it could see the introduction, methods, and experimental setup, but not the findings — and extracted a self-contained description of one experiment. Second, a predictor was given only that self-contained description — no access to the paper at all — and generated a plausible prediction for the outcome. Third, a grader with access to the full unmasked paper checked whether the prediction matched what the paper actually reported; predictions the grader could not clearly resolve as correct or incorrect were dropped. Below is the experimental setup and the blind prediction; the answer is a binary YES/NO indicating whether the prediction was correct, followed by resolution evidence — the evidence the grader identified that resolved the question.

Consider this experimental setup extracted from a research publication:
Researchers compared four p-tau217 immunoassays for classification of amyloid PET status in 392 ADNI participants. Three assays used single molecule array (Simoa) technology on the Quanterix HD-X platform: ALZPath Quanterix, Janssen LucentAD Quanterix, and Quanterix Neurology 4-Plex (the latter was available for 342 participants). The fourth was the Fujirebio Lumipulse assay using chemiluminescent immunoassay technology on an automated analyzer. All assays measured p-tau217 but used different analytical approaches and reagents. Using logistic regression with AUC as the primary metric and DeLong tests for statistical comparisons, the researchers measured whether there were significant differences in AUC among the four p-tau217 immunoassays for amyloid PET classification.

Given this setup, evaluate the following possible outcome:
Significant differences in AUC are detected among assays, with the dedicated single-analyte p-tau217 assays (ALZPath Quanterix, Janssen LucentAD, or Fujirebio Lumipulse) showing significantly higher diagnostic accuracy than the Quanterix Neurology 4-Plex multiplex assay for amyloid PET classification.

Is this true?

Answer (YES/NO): YES